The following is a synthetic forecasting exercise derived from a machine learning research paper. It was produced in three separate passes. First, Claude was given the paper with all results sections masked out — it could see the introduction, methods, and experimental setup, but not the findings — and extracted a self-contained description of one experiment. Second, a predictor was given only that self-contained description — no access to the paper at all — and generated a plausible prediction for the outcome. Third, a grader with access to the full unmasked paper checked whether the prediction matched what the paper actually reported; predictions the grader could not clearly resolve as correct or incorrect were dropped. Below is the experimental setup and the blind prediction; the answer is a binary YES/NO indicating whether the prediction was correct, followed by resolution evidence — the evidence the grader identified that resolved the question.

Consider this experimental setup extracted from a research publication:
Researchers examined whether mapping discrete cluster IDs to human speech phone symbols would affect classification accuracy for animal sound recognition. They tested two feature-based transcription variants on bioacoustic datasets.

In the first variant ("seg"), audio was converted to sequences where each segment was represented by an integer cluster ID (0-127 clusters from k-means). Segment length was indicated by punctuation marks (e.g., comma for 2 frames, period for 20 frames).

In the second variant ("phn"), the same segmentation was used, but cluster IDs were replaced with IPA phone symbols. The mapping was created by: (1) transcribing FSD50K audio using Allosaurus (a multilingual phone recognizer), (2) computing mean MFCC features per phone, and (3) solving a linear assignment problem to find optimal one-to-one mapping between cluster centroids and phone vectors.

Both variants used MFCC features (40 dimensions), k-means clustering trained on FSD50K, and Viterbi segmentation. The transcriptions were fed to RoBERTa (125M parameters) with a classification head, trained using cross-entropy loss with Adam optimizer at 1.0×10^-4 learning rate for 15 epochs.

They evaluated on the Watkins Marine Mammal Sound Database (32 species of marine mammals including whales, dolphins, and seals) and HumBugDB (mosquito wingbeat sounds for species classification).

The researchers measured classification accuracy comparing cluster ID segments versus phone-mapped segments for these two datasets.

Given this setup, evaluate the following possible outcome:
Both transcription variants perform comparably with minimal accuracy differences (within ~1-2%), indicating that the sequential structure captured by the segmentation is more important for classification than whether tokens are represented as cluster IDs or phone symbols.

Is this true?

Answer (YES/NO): NO